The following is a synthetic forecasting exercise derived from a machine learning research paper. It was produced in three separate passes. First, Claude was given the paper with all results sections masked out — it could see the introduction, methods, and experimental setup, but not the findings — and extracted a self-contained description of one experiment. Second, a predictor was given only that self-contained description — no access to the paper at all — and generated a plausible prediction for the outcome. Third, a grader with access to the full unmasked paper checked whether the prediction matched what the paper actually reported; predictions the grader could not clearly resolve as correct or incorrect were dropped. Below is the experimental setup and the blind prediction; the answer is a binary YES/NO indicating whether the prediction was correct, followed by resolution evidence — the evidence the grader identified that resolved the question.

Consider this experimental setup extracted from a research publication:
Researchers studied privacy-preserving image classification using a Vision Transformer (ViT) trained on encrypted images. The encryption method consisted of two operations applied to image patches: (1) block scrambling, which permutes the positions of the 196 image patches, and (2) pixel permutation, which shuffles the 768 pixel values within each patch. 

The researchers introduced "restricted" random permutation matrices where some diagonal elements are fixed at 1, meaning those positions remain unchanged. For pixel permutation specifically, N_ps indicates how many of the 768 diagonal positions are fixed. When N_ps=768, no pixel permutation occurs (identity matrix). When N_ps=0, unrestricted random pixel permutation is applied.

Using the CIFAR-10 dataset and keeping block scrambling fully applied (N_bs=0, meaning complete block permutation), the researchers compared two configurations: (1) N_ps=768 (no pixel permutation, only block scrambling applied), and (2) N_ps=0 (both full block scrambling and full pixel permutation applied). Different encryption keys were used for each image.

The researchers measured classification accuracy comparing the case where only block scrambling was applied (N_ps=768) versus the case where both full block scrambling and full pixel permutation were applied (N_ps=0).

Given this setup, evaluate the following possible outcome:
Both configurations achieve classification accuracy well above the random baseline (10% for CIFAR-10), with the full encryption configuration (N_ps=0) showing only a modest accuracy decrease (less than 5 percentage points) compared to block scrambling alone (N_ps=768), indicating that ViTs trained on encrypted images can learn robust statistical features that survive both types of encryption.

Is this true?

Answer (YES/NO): NO